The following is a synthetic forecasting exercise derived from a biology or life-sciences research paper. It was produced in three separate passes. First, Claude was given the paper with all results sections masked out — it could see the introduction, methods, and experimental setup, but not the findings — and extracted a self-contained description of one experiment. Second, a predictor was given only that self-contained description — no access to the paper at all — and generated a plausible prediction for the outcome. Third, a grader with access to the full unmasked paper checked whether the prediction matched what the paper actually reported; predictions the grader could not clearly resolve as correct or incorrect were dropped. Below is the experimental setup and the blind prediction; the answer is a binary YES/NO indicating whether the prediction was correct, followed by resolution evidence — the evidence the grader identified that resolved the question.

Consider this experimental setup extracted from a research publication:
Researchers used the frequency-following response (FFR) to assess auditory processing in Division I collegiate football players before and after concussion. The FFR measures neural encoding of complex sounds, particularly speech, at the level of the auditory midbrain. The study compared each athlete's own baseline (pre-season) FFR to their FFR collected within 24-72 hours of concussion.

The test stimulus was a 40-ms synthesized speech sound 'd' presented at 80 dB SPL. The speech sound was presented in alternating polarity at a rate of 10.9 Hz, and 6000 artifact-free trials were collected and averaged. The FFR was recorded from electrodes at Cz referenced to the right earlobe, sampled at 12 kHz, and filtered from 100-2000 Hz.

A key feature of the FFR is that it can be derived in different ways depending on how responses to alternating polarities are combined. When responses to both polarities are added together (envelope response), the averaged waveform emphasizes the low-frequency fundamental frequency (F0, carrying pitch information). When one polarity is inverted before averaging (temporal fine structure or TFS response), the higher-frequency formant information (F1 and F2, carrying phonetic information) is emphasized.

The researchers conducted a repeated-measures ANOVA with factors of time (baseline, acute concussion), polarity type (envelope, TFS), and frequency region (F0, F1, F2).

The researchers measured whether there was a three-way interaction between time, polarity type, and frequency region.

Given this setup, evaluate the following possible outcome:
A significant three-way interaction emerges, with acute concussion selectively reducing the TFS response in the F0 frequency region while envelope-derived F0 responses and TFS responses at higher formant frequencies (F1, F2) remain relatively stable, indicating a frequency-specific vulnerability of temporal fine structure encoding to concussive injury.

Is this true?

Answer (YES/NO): NO